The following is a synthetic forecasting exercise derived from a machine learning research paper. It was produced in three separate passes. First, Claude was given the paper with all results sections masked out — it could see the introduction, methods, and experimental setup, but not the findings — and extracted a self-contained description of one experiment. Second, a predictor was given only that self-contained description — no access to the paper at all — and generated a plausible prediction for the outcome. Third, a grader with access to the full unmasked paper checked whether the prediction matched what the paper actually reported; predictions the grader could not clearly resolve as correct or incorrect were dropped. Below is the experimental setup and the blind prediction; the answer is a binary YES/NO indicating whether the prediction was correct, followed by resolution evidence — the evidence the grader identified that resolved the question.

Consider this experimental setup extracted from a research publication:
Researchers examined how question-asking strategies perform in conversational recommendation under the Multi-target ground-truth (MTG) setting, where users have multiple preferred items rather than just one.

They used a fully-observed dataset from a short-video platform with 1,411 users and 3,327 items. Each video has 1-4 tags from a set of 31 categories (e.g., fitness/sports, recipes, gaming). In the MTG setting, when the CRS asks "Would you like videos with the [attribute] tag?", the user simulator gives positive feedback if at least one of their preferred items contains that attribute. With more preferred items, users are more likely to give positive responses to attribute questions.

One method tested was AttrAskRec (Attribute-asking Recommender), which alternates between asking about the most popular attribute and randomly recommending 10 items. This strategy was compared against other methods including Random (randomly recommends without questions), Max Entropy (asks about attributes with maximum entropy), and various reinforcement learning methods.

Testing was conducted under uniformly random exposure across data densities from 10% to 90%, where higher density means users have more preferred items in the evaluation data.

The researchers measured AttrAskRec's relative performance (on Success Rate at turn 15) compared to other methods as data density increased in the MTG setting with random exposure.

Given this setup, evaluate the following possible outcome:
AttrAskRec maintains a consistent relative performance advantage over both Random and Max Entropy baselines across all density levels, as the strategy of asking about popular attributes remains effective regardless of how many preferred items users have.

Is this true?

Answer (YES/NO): NO